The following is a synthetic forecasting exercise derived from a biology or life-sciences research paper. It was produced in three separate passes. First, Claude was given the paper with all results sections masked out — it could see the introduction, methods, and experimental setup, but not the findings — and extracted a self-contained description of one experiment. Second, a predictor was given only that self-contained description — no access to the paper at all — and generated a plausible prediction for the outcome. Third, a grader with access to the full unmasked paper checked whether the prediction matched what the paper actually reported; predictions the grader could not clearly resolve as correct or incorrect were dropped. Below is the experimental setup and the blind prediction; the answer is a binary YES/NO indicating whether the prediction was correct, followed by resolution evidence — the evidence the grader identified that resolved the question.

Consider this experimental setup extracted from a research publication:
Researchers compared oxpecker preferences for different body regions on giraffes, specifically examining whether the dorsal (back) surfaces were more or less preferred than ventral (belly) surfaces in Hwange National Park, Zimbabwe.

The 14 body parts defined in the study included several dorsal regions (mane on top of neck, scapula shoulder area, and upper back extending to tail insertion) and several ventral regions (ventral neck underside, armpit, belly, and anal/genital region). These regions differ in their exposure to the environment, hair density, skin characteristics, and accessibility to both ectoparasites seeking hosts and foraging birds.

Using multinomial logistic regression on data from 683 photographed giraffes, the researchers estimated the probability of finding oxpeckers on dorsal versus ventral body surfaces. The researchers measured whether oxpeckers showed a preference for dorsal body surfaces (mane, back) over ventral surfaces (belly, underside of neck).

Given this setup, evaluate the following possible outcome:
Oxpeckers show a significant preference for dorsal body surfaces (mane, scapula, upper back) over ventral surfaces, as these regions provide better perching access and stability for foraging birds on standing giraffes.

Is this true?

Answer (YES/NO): YES